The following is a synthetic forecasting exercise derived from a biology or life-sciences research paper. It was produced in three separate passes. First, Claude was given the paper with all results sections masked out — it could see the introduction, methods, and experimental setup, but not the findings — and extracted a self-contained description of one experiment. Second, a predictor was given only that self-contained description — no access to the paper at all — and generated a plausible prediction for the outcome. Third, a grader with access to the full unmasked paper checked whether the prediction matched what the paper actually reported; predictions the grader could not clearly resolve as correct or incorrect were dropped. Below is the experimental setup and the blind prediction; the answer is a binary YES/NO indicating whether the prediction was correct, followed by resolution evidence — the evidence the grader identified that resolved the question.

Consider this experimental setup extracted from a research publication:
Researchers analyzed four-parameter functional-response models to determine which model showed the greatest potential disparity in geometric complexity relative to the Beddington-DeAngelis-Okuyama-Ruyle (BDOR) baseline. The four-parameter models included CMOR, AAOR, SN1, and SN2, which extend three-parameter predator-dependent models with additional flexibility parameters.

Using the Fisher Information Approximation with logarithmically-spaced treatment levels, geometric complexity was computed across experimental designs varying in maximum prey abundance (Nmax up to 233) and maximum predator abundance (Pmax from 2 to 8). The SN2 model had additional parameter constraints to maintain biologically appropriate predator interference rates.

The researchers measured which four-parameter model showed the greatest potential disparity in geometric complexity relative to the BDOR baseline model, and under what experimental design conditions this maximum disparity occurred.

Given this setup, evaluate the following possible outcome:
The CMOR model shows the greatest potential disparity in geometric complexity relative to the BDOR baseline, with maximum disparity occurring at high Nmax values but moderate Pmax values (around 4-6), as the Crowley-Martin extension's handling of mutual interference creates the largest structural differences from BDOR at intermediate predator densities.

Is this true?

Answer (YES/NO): NO